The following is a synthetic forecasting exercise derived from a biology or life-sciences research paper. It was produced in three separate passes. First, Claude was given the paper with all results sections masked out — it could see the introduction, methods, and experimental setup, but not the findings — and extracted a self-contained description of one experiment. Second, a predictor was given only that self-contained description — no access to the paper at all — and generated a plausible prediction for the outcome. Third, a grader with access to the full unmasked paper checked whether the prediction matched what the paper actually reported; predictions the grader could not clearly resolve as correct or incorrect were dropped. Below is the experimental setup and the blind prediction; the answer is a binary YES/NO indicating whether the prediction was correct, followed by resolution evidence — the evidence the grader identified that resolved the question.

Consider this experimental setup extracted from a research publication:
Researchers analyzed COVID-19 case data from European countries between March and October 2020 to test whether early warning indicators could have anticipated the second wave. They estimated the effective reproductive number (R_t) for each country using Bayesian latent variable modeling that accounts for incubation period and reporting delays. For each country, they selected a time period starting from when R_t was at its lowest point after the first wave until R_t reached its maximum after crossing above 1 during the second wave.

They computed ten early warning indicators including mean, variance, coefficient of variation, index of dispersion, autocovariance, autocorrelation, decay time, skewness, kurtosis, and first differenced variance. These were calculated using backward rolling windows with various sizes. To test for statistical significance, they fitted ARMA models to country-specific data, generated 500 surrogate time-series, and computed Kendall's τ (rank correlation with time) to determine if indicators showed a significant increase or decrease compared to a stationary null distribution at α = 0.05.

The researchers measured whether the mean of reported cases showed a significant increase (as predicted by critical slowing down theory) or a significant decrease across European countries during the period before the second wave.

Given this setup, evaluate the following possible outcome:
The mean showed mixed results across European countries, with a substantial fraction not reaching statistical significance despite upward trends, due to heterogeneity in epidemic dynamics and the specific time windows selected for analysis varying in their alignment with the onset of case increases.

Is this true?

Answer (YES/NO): NO